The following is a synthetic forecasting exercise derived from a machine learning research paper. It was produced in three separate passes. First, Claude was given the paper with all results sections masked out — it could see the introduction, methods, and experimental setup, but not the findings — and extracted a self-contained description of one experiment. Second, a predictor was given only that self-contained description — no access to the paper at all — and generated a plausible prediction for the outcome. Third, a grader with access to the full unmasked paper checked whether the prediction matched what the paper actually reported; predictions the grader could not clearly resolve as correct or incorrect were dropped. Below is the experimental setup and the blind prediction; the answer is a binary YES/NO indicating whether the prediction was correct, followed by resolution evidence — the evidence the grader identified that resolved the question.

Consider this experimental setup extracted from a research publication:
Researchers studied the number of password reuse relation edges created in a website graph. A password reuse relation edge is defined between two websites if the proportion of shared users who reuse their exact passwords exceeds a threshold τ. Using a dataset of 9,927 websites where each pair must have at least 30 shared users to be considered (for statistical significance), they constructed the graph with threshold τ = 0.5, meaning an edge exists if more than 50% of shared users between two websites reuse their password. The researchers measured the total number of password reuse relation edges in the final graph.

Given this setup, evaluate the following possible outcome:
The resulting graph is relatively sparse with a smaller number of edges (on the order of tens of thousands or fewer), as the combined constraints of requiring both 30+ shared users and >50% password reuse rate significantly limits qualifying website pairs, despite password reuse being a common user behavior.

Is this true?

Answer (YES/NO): NO